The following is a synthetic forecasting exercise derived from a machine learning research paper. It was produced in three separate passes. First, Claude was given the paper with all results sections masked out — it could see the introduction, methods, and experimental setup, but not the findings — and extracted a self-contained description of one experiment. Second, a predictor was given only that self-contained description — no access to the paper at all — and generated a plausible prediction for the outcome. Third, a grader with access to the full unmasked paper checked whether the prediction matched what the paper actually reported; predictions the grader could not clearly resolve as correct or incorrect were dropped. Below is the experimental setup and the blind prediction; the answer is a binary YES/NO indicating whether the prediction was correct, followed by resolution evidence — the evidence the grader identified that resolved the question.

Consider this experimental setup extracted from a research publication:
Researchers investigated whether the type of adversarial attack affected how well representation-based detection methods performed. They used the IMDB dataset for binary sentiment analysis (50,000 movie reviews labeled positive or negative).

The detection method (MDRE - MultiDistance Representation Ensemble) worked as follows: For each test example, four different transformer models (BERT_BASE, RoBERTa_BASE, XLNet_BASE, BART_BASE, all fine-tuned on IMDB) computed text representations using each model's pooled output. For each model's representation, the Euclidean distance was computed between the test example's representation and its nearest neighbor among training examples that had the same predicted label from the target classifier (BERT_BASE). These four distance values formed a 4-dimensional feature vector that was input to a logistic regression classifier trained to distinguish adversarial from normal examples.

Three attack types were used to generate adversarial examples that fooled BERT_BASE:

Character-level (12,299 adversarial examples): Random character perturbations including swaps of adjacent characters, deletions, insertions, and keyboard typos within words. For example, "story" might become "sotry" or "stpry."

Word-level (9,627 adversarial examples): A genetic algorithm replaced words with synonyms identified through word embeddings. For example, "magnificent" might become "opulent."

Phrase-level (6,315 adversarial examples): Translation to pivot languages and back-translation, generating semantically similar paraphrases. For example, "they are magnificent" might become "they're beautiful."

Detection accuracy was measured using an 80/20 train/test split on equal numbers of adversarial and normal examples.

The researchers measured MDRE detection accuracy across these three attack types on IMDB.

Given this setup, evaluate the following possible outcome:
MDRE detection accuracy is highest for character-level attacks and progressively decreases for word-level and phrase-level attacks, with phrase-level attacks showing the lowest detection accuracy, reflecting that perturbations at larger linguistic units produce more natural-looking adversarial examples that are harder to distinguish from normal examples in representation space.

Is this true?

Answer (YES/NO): NO